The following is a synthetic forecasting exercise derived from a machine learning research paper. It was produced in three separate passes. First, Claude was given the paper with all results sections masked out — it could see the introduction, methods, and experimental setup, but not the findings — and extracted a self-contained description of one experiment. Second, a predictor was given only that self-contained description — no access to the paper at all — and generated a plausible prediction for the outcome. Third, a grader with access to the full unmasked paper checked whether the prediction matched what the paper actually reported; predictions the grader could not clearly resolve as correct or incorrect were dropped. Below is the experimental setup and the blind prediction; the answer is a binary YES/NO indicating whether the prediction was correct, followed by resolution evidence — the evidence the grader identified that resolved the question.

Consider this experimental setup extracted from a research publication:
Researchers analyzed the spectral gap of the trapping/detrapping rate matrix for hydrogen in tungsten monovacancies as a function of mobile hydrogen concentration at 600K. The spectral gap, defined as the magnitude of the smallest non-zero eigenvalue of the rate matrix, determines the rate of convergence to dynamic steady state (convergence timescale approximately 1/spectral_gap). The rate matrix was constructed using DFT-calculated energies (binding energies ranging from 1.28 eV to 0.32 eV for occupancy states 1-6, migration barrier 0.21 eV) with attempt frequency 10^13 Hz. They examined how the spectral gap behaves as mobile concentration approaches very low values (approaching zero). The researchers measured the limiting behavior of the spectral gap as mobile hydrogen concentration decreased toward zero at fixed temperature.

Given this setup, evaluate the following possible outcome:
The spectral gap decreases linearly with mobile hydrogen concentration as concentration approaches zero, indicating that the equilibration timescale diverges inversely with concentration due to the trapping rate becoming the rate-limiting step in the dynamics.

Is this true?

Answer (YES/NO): NO